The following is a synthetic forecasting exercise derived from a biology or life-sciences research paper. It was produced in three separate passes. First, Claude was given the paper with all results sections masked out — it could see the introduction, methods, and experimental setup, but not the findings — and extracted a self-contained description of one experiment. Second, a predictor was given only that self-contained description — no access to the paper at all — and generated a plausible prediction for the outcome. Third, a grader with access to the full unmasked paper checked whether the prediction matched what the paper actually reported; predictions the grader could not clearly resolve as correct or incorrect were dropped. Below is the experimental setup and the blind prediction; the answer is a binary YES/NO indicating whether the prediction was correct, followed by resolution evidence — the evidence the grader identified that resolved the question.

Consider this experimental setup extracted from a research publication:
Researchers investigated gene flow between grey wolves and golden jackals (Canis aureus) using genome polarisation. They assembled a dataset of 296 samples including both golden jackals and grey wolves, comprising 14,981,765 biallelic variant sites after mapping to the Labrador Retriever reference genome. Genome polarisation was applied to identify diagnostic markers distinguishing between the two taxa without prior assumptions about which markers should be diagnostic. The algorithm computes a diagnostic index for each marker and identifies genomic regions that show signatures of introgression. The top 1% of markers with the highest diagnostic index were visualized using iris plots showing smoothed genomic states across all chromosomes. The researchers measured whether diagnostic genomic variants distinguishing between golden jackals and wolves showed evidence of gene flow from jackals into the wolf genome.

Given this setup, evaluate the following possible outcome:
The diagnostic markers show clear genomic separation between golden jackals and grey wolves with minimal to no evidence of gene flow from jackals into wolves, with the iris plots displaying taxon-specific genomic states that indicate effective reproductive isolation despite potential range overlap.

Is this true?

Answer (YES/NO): YES